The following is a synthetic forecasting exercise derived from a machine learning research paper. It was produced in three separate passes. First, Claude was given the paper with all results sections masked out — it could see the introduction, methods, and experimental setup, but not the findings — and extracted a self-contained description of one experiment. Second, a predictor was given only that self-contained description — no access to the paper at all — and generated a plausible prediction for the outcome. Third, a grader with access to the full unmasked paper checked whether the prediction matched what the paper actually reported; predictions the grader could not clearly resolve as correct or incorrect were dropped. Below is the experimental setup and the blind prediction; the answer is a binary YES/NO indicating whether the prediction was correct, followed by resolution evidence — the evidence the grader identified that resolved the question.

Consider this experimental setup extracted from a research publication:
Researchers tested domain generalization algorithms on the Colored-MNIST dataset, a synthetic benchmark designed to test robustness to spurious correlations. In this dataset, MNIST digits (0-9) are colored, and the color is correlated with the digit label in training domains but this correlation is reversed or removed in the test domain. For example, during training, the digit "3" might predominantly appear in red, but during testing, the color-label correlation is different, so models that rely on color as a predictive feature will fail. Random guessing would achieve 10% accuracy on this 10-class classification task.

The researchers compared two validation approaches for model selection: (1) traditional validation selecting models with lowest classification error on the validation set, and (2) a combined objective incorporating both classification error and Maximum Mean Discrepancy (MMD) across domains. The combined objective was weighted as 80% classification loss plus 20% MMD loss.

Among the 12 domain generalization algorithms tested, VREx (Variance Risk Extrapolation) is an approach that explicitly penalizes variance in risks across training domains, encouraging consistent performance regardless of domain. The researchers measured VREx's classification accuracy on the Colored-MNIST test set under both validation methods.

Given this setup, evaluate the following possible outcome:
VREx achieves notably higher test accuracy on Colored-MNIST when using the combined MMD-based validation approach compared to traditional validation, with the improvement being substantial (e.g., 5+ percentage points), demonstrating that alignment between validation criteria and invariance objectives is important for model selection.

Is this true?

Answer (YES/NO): YES